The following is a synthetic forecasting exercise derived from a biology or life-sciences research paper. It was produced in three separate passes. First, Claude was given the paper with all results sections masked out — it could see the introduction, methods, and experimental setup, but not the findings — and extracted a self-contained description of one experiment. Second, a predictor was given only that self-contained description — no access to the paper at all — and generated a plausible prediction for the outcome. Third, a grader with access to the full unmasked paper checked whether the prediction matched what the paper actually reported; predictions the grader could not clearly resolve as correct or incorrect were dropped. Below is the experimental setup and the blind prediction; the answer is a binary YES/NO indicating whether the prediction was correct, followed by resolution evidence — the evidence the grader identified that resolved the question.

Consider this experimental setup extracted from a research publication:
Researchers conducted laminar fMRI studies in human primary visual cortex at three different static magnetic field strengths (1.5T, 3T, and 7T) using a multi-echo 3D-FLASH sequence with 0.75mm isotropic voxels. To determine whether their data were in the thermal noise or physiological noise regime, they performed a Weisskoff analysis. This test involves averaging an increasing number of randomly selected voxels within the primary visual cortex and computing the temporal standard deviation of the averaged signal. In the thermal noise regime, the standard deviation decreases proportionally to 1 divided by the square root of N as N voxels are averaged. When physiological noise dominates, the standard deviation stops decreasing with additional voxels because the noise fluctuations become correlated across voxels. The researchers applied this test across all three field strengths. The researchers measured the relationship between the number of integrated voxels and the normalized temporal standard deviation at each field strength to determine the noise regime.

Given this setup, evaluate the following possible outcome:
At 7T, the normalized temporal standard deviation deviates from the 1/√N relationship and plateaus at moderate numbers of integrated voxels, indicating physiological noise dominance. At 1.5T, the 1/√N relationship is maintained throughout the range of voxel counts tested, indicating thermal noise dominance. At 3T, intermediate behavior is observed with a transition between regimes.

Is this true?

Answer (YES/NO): NO